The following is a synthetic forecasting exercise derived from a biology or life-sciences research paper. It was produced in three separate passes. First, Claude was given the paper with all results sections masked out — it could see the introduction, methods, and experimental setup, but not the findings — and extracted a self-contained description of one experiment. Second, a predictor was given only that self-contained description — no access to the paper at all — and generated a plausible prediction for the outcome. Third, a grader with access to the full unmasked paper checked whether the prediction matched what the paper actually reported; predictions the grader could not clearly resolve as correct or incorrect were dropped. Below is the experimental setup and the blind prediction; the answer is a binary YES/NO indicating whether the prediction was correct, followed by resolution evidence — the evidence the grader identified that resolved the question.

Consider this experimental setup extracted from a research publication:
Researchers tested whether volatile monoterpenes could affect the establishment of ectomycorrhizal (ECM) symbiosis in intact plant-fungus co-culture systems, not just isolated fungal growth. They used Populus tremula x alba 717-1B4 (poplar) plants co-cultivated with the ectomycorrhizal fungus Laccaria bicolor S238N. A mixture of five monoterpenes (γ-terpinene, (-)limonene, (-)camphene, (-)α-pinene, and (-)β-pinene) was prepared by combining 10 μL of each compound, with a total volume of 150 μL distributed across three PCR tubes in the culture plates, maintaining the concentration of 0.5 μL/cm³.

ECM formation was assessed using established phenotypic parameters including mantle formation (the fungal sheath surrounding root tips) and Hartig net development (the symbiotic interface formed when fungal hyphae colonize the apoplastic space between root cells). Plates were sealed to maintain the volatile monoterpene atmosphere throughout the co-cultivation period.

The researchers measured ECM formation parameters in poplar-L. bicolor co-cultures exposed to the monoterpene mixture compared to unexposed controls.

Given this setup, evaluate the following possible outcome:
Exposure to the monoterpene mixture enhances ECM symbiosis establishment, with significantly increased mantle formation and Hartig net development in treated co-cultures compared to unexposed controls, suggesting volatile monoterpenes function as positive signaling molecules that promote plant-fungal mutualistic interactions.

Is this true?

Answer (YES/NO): NO